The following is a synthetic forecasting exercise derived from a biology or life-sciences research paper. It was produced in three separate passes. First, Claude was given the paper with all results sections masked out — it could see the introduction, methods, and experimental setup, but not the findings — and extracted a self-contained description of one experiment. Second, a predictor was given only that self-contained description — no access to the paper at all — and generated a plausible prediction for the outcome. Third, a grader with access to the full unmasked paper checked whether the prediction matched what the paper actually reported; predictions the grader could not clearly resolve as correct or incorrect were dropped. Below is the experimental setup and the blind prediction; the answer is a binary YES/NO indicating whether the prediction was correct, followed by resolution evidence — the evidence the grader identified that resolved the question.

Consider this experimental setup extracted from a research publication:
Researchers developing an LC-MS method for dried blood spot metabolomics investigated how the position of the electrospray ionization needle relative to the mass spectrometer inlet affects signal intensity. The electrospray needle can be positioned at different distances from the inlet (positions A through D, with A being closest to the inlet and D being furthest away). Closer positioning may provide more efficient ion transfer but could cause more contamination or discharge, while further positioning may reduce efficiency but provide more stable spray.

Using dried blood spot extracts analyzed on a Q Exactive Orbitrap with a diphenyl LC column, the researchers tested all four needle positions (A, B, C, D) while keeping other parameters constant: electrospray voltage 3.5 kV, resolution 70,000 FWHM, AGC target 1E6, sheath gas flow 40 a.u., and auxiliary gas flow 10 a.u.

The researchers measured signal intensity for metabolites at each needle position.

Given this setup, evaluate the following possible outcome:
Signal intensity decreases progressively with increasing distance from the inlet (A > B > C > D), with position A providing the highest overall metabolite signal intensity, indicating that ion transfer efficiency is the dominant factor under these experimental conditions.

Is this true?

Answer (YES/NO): NO